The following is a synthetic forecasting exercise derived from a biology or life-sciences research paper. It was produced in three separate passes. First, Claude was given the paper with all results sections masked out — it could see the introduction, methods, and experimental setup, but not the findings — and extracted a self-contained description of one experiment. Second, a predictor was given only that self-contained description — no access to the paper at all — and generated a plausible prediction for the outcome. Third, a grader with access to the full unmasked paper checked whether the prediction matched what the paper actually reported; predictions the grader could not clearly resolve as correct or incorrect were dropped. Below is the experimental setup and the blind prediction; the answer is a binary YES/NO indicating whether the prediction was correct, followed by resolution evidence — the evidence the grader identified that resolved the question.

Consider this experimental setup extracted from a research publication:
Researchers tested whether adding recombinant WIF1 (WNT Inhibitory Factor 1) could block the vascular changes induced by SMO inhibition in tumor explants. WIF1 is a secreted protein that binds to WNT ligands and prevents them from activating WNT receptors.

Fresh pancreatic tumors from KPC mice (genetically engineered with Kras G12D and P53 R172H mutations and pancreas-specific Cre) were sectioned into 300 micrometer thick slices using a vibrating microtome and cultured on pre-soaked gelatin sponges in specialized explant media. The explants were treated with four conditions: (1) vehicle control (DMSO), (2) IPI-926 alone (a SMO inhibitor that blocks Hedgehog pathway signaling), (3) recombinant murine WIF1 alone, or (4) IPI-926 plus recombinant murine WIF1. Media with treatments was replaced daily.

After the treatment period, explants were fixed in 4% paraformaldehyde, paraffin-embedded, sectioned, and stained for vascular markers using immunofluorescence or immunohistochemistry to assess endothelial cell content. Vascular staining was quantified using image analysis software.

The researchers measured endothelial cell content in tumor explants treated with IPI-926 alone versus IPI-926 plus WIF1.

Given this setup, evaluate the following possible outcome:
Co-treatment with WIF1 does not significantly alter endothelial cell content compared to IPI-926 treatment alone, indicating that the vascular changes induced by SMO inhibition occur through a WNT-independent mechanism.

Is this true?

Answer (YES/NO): NO